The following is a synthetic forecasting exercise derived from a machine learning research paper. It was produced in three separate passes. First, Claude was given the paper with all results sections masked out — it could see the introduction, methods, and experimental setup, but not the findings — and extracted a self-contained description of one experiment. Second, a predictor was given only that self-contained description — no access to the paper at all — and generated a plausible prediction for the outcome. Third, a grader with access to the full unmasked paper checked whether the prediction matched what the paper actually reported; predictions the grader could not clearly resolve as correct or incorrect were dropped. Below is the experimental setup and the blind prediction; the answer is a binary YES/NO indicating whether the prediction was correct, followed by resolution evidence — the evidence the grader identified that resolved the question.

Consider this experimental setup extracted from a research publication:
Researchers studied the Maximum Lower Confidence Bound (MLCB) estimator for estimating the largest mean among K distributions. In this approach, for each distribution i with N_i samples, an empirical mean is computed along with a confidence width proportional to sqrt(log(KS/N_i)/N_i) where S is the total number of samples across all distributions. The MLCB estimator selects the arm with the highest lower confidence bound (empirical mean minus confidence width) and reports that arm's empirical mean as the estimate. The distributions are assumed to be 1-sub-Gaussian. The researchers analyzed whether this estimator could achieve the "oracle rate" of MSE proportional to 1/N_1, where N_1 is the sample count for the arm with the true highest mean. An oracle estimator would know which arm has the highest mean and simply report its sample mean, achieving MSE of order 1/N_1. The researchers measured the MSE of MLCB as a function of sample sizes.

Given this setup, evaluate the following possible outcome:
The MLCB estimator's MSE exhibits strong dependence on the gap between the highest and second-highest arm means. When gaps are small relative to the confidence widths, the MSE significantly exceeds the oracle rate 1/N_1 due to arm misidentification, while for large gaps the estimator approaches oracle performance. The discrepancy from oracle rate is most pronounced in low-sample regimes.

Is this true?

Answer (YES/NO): NO